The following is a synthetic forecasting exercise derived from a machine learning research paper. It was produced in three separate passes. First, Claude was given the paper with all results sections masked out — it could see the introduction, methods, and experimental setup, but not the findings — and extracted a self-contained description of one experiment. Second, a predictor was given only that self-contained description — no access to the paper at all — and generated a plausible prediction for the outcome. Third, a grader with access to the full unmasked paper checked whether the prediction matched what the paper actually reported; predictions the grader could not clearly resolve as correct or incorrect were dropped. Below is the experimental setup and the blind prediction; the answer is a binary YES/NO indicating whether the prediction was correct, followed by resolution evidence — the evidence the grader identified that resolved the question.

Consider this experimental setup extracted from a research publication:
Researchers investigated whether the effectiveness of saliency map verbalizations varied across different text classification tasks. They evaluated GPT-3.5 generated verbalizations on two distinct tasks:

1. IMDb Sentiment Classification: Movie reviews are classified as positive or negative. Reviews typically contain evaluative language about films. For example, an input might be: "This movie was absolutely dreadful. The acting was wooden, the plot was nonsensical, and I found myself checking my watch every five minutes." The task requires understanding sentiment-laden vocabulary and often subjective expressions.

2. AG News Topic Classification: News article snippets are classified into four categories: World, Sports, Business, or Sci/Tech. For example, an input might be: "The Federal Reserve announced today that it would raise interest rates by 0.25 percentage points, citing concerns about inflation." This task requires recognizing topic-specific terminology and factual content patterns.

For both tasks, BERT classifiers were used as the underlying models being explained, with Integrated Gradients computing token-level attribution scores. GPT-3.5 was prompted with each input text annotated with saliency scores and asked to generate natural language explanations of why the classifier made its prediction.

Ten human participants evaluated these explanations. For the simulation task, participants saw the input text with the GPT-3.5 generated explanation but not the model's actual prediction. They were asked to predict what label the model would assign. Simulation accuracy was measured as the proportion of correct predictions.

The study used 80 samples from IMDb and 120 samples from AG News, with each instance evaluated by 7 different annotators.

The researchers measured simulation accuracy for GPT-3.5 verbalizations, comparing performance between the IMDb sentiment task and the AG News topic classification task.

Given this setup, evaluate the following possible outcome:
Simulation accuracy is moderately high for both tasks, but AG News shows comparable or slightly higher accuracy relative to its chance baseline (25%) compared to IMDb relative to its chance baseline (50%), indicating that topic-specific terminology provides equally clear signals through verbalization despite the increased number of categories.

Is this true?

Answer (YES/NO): NO